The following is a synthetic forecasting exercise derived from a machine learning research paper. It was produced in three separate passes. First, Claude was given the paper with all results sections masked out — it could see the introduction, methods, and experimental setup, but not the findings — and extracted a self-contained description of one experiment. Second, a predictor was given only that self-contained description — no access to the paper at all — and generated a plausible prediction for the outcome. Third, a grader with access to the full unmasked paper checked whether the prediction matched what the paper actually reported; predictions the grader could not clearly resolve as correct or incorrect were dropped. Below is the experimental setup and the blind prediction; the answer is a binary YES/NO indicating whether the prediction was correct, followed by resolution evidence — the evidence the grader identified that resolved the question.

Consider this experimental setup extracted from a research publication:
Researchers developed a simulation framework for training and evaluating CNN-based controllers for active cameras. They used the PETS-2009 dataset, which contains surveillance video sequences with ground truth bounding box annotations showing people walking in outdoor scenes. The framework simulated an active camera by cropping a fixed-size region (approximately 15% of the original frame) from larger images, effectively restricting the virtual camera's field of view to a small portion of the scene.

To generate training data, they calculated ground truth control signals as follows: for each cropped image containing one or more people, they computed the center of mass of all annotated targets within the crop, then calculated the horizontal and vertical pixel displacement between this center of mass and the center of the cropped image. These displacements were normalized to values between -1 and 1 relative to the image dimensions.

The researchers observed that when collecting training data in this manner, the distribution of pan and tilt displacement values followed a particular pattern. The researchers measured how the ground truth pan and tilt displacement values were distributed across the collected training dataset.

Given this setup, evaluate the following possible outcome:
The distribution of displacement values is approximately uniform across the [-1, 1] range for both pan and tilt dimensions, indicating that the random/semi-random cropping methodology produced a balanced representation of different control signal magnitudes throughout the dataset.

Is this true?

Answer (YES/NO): NO